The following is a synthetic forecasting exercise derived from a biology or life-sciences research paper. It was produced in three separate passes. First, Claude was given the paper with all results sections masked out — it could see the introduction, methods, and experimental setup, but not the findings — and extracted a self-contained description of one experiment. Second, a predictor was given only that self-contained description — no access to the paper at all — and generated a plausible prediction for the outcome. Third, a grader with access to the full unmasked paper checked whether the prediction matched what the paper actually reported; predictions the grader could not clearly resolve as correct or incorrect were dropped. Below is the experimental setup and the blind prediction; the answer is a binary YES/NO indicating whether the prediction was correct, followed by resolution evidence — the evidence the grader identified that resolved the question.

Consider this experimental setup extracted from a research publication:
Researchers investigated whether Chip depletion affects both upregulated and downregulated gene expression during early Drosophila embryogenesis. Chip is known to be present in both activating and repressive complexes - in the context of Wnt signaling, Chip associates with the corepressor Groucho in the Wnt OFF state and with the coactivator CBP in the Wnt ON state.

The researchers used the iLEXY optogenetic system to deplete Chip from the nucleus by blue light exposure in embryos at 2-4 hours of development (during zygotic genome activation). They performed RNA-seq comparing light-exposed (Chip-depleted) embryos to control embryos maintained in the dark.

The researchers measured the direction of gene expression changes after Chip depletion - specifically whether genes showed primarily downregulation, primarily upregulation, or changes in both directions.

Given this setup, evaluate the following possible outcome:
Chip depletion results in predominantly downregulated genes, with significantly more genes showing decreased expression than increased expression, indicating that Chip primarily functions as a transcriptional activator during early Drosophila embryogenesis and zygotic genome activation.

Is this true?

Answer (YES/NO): NO